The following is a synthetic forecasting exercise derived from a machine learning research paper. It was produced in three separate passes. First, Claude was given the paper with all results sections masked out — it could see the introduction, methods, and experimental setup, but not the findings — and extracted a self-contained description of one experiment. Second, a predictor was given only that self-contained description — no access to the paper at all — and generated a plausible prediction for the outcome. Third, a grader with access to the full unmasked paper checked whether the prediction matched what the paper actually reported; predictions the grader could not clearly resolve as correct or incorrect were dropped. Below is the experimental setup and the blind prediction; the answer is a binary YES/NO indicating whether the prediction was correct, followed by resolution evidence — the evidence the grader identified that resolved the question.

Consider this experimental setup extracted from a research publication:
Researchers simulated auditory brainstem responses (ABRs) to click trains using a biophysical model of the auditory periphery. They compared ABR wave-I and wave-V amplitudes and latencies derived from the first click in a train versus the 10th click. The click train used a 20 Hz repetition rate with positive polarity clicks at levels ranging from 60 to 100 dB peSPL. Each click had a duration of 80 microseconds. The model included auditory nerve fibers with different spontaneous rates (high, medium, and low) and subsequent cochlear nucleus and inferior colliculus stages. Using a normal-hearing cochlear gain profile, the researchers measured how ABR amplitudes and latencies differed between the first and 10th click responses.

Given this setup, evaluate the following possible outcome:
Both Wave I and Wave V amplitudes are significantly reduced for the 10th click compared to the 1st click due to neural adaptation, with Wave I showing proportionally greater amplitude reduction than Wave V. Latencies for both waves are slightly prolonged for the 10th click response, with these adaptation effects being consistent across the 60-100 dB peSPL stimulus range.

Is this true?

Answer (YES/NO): NO